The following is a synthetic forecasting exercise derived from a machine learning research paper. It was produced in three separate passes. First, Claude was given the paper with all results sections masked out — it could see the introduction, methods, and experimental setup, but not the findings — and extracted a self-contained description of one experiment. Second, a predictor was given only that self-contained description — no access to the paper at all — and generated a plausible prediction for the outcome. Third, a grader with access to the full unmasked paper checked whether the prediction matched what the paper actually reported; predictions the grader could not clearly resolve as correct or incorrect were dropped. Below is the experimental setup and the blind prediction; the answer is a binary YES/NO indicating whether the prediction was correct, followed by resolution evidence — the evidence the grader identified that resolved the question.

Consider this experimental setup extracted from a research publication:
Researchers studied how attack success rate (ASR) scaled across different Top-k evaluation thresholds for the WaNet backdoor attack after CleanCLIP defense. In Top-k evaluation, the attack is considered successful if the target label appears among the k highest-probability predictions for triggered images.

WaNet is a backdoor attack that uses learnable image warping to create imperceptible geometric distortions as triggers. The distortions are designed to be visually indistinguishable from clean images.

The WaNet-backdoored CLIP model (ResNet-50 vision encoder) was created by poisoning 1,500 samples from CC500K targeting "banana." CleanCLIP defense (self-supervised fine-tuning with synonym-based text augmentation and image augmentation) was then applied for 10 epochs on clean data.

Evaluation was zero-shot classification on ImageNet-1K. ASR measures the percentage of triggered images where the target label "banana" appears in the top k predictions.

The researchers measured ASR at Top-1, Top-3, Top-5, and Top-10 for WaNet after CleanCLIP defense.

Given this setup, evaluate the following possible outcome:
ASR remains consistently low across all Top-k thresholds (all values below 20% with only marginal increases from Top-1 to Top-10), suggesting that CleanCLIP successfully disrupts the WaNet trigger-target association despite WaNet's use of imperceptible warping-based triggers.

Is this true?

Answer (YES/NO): YES